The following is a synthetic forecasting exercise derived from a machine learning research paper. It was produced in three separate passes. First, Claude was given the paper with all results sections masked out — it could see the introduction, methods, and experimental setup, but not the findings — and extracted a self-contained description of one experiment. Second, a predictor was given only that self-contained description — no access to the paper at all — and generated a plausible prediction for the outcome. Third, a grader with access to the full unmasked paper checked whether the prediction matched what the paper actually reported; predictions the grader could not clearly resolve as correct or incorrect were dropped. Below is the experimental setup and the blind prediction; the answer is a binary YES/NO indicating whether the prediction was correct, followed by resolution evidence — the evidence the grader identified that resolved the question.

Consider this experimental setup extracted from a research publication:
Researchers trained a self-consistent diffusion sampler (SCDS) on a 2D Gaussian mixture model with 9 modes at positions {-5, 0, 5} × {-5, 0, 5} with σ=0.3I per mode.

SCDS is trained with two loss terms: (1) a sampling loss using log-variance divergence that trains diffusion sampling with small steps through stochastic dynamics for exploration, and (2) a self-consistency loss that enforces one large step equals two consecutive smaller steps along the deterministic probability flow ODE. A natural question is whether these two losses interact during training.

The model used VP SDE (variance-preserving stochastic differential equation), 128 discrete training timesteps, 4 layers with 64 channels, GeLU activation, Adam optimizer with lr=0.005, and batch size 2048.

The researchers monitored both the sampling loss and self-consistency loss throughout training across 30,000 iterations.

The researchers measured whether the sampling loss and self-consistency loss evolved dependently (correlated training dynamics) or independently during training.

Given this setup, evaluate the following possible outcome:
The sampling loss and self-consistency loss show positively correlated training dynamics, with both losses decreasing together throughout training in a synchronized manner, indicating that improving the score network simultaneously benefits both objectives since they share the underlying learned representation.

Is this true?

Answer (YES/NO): NO